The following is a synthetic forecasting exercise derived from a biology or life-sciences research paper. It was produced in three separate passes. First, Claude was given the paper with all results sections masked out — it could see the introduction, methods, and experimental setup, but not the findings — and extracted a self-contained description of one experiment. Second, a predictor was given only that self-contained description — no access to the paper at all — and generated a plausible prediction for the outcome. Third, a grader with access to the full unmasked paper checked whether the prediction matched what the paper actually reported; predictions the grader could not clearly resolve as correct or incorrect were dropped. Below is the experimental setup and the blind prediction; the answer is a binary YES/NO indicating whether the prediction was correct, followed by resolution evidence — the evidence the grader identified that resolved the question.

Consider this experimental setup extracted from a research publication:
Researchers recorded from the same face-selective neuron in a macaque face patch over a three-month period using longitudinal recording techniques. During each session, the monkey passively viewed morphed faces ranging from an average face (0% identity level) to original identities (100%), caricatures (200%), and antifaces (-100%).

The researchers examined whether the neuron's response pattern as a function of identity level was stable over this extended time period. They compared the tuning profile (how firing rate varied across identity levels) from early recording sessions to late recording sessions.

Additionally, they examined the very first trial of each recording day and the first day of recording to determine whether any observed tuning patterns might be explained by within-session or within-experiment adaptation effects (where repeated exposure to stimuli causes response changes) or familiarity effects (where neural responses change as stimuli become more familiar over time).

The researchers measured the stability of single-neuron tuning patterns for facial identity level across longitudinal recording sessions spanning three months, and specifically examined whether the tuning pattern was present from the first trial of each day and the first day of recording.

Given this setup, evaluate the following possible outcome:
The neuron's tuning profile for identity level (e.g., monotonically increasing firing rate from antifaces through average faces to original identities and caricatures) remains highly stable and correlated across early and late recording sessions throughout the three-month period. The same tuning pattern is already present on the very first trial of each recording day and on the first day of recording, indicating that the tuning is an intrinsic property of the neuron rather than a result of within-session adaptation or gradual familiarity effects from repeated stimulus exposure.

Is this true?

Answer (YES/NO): NO